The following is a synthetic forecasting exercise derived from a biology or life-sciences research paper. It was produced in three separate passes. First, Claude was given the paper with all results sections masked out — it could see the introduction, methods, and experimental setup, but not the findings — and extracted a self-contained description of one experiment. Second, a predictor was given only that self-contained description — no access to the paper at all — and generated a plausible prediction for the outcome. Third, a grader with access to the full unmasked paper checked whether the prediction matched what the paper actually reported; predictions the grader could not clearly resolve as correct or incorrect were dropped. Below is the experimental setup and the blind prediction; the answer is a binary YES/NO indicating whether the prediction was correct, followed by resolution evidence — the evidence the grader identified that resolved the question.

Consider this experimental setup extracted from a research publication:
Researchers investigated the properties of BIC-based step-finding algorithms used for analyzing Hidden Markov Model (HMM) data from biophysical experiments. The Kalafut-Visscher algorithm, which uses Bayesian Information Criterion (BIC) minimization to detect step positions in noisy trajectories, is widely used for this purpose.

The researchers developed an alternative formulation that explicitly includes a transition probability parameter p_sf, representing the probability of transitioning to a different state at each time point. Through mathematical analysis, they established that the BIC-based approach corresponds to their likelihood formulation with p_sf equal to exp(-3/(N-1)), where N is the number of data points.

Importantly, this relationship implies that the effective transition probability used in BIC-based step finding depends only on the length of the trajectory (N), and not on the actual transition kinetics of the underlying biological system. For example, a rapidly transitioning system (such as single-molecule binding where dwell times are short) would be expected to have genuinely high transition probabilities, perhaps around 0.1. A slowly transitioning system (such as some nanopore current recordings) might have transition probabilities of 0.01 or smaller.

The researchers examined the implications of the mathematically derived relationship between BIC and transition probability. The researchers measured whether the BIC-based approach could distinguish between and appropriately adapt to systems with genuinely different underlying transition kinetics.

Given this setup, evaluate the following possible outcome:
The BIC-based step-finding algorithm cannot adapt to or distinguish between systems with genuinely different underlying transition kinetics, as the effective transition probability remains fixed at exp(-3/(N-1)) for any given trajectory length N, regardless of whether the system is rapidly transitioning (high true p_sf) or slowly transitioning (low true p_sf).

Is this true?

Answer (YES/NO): YES